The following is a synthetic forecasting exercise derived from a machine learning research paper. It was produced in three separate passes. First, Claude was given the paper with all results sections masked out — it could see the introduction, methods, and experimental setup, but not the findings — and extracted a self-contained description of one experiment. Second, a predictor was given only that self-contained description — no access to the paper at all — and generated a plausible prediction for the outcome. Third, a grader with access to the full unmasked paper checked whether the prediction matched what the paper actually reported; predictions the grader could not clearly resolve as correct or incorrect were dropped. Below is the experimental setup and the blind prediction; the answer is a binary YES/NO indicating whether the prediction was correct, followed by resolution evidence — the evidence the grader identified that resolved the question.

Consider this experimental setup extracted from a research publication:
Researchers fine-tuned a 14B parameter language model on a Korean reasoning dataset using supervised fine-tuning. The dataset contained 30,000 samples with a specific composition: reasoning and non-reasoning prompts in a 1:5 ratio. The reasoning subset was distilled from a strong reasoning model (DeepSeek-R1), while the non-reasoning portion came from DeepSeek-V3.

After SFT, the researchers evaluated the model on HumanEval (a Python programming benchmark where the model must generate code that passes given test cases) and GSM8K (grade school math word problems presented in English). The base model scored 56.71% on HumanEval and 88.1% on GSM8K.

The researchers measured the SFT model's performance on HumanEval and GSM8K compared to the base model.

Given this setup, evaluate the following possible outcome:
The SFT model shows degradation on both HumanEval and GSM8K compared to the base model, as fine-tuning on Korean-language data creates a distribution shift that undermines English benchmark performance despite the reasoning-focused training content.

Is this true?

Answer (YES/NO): NO